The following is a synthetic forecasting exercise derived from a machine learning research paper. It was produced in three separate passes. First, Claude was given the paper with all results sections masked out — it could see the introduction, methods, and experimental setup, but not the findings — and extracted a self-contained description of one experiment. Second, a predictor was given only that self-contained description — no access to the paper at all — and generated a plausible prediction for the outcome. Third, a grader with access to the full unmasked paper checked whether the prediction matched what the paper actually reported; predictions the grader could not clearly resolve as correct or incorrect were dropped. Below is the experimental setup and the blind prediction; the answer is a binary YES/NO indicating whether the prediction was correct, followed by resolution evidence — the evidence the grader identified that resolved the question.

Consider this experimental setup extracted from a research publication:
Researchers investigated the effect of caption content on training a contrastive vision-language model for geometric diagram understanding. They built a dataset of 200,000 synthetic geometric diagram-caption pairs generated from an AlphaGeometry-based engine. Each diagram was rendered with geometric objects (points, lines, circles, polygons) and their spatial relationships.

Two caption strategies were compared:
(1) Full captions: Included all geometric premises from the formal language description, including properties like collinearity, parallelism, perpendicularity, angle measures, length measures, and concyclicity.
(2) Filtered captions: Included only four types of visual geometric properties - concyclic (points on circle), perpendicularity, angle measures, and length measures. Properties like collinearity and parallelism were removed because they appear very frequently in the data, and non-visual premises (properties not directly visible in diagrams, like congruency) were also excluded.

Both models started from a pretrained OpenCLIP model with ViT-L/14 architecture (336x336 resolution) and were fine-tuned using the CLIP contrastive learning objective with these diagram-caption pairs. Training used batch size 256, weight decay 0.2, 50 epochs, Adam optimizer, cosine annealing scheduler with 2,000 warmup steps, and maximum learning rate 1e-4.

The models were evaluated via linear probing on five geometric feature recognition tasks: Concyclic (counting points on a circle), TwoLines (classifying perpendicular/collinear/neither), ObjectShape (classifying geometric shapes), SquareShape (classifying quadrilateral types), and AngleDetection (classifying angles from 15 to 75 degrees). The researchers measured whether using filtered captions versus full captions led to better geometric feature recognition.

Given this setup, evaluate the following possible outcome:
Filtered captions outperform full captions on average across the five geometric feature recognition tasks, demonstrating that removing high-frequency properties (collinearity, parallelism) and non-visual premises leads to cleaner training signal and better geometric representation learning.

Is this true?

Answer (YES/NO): YES